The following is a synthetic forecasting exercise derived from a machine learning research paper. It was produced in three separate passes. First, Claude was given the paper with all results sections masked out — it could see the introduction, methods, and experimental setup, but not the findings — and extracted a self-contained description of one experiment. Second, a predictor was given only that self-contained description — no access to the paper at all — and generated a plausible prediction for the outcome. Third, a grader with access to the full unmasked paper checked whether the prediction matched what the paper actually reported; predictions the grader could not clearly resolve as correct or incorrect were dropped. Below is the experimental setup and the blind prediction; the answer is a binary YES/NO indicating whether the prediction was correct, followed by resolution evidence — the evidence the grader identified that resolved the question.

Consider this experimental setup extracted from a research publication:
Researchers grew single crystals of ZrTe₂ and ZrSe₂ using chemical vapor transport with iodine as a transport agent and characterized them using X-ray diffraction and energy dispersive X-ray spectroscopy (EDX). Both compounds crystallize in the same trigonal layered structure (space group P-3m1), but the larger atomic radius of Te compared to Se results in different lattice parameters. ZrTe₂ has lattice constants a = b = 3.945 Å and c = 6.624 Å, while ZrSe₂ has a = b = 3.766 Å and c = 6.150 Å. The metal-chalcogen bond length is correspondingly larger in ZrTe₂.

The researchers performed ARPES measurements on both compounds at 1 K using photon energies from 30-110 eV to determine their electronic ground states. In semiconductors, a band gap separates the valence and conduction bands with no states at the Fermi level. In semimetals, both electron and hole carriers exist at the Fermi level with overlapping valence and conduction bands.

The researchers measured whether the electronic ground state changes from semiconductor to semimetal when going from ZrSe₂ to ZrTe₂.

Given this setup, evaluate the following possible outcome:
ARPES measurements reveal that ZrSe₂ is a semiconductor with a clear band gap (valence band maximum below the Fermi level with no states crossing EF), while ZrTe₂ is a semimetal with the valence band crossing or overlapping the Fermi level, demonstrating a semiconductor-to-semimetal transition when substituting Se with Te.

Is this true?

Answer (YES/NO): YES